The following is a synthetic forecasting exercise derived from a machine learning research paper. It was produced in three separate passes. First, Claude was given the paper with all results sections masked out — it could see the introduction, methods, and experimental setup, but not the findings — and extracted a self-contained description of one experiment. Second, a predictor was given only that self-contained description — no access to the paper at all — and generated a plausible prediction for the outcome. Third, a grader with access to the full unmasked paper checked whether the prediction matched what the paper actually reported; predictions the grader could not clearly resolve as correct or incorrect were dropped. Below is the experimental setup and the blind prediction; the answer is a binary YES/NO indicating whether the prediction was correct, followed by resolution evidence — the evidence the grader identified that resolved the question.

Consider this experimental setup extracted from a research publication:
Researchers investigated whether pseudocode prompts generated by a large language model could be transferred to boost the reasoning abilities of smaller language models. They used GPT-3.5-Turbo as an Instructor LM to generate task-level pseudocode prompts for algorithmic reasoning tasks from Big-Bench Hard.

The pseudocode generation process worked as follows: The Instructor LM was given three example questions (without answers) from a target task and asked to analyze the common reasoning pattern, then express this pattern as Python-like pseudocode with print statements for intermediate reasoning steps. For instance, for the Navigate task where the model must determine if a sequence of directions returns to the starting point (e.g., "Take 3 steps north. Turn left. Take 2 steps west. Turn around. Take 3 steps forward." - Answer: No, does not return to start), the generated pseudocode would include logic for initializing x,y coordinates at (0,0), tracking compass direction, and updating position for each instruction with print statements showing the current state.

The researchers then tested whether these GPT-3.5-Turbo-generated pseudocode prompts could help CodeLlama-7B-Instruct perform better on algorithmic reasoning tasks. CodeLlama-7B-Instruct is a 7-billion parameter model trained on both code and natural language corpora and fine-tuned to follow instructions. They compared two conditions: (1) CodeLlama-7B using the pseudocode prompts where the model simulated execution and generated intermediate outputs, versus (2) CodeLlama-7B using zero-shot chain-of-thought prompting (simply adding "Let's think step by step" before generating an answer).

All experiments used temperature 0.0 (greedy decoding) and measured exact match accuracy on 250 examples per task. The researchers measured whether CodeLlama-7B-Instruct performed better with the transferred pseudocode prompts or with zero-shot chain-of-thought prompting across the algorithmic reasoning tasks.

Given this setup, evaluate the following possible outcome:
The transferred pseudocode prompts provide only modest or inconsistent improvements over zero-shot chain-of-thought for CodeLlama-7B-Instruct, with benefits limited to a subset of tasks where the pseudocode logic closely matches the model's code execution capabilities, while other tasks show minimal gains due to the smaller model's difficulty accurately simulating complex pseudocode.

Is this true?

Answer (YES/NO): NO